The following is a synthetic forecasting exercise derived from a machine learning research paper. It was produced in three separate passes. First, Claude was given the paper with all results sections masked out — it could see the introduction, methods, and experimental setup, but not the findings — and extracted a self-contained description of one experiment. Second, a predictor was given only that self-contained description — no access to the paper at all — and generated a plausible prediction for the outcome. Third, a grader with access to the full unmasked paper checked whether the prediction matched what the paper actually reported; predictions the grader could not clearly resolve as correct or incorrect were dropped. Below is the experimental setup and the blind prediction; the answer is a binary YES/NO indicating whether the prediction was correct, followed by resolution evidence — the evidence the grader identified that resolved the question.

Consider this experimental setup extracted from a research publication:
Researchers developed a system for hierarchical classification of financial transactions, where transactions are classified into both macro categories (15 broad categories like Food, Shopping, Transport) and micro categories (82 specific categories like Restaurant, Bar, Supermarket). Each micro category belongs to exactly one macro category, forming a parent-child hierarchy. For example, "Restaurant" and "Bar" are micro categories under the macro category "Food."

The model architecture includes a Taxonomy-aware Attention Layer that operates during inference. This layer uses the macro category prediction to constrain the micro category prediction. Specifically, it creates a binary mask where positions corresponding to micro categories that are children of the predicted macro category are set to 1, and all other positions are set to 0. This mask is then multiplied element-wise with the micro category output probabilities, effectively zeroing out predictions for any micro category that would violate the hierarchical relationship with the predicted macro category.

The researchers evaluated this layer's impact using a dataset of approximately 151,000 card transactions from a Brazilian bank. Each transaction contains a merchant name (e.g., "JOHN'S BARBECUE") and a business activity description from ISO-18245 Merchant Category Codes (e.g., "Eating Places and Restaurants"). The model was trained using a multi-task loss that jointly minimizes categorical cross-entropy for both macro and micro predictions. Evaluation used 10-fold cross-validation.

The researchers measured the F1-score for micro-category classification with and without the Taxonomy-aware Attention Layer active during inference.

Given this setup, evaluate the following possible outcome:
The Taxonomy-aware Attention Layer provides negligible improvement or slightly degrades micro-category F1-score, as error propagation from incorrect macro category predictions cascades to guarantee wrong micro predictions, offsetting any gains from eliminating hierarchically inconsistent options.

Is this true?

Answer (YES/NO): NO